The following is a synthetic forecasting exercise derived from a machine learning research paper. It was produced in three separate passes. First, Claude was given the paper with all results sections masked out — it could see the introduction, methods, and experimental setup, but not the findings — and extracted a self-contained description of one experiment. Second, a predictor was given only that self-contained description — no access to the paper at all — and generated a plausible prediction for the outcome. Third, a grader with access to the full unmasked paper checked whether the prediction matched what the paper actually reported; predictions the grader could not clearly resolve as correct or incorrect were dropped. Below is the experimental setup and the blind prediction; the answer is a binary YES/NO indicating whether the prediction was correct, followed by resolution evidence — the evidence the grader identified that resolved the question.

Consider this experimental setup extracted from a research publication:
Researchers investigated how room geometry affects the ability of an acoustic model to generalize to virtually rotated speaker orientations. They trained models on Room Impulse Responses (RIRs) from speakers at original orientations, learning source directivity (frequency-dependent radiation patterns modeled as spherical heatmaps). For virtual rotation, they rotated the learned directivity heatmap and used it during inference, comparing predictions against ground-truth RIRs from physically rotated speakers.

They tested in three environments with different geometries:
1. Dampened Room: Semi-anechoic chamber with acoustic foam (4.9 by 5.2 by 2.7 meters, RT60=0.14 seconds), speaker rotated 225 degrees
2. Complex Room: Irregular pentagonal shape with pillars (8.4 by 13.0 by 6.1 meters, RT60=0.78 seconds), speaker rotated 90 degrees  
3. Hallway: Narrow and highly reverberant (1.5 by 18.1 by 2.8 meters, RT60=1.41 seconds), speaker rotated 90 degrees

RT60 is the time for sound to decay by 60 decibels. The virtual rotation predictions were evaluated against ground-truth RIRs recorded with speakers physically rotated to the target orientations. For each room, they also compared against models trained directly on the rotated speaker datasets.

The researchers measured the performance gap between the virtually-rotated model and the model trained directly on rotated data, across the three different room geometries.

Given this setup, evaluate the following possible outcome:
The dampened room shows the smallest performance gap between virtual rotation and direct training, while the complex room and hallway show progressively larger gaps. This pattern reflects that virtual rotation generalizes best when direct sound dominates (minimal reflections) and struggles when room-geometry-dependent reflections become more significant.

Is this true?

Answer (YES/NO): NO